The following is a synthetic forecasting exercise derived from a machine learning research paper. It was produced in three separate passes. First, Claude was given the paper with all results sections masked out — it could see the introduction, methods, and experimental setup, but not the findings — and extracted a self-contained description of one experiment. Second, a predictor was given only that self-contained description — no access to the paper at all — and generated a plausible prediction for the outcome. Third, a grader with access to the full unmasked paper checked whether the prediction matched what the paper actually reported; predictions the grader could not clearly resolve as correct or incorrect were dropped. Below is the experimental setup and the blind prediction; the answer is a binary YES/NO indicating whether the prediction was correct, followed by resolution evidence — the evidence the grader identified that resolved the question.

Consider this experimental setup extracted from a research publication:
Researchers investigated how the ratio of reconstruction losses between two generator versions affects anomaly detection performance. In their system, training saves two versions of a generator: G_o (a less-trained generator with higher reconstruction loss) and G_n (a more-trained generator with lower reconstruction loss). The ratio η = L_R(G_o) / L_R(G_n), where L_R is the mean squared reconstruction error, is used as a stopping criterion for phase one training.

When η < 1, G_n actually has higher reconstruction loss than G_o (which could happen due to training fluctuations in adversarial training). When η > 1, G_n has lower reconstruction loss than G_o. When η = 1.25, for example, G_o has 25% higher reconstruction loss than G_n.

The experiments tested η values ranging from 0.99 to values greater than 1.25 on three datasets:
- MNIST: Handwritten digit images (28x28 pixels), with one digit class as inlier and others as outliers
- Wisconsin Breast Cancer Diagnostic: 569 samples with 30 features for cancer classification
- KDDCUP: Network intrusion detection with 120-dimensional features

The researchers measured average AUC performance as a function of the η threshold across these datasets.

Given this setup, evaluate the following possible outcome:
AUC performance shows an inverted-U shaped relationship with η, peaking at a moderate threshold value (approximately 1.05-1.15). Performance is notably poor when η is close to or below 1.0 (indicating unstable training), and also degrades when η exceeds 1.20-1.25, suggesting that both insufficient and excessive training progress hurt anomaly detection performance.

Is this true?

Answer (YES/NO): NO